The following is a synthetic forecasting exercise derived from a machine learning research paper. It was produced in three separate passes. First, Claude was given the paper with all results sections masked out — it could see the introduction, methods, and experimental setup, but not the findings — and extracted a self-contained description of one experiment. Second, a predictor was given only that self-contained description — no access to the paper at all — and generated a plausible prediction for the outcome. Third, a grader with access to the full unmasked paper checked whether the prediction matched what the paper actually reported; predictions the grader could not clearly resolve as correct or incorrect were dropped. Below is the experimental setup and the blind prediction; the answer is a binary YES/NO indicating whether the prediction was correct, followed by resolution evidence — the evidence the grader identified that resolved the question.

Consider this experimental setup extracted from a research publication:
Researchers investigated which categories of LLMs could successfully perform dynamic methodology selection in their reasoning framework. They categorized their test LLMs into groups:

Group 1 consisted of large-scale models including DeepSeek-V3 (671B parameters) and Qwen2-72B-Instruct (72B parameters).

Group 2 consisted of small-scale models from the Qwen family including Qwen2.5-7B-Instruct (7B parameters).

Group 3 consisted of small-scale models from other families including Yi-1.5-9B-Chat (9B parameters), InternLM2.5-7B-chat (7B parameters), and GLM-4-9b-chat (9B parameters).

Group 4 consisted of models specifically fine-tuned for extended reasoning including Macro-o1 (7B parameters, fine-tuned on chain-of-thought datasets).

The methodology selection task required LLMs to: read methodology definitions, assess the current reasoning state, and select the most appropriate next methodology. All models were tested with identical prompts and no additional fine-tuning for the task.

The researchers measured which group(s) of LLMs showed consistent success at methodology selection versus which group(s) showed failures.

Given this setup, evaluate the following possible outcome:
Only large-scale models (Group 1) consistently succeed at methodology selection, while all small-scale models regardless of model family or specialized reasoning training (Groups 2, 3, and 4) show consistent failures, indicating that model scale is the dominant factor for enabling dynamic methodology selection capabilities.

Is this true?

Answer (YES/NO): NO